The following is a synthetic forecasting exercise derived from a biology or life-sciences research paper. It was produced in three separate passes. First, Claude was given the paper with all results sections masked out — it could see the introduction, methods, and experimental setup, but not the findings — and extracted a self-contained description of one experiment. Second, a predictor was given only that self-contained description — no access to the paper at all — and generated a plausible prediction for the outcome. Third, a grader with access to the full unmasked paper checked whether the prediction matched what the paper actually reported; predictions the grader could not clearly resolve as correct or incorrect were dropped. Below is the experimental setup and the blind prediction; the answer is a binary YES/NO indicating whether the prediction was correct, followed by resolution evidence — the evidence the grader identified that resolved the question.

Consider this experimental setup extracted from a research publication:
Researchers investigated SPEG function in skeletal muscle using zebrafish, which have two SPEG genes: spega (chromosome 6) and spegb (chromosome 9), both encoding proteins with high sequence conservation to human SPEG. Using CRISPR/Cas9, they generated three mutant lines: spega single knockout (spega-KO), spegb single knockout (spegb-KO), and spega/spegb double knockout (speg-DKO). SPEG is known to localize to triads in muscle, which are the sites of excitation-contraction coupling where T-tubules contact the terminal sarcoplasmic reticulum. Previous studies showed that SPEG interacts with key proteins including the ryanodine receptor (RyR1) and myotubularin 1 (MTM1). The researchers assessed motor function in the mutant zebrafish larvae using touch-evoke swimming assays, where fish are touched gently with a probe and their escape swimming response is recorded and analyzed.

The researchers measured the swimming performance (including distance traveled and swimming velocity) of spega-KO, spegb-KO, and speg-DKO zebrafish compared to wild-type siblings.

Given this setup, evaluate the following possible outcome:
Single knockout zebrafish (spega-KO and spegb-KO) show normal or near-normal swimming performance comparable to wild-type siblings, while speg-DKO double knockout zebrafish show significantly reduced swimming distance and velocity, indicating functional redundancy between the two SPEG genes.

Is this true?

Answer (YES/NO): NO